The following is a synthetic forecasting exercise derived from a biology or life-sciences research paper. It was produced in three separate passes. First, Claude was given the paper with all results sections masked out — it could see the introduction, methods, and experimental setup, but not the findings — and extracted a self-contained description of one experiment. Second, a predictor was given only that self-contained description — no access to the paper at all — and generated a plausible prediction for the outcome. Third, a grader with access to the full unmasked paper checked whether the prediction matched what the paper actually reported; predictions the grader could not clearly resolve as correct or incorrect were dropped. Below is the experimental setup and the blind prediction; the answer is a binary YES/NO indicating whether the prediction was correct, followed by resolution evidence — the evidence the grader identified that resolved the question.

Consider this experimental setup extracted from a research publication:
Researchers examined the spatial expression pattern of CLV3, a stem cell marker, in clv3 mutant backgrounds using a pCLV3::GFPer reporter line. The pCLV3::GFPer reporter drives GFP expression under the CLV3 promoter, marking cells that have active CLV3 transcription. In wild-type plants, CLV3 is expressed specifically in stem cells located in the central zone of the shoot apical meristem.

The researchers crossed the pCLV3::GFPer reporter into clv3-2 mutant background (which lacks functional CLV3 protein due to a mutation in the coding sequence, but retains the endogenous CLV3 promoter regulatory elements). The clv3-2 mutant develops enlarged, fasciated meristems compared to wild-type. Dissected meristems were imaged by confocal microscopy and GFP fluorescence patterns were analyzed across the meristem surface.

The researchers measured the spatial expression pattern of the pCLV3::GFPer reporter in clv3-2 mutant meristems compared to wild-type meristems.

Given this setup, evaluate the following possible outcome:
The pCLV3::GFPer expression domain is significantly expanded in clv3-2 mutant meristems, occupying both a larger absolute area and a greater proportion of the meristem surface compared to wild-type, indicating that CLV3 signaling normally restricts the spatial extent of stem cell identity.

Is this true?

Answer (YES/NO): YES